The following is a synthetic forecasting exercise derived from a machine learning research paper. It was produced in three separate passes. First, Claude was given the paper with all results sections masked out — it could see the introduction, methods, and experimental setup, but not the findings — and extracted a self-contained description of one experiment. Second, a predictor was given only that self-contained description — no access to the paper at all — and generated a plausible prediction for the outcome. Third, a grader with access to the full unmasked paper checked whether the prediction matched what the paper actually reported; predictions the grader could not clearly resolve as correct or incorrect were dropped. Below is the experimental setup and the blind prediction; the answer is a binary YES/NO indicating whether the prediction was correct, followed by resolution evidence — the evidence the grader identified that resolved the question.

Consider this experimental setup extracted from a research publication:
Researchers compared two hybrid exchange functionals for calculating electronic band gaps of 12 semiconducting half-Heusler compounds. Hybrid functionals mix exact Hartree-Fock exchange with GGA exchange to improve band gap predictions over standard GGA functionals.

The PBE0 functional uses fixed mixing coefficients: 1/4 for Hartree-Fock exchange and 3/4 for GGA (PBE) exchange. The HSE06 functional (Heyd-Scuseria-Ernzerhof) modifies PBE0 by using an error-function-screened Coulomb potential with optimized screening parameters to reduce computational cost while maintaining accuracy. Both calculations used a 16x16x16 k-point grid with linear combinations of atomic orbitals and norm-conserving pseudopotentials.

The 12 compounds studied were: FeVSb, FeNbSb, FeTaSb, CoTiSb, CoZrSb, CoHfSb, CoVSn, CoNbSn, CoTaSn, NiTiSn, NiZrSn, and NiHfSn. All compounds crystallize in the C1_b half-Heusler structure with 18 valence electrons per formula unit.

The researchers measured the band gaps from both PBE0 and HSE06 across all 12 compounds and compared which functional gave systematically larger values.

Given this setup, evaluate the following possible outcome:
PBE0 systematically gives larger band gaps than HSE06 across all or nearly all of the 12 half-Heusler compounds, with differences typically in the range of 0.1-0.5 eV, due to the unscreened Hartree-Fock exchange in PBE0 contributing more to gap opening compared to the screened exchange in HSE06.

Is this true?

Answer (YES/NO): NO